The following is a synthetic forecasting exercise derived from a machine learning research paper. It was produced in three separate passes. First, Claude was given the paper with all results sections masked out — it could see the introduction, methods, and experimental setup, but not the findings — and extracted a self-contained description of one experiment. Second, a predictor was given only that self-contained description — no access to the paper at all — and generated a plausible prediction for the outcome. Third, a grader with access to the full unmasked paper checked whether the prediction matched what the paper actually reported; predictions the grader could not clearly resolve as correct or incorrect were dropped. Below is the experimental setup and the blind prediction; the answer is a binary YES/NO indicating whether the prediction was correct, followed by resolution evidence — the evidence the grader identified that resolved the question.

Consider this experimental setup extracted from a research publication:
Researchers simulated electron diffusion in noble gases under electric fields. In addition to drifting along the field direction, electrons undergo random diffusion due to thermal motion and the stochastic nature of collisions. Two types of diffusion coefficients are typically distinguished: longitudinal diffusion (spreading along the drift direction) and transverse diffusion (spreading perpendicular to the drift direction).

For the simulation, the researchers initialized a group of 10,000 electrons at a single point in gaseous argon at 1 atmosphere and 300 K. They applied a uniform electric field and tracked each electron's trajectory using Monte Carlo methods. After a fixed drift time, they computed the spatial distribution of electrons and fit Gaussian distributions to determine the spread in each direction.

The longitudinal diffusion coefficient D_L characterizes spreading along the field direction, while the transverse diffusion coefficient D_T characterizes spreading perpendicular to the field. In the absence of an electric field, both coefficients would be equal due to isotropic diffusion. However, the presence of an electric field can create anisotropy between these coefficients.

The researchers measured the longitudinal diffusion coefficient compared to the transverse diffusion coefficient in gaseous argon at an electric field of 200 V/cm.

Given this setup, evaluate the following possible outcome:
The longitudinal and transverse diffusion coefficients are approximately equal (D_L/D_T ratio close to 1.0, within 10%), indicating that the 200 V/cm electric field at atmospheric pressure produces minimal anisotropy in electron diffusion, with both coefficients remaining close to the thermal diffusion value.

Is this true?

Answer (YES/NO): NO